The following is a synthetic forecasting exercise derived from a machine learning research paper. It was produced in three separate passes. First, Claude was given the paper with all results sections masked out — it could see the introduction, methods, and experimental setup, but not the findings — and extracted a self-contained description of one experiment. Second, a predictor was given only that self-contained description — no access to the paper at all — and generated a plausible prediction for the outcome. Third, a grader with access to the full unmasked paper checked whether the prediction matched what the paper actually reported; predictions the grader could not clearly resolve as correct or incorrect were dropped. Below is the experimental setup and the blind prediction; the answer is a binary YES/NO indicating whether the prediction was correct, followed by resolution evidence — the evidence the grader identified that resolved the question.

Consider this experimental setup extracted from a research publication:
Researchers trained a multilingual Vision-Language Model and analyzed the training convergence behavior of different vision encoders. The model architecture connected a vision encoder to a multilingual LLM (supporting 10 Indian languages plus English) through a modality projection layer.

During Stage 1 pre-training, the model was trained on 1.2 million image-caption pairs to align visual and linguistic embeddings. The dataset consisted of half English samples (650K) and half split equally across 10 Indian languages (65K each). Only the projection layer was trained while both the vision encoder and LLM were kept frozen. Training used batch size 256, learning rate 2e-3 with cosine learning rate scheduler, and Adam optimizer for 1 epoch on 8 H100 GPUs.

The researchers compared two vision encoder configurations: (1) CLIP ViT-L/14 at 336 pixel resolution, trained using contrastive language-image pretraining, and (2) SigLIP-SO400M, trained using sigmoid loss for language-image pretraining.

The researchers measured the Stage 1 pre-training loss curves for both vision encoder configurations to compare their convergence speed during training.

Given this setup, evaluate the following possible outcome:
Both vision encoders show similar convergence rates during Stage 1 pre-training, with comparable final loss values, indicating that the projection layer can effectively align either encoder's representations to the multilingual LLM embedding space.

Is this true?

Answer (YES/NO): NO